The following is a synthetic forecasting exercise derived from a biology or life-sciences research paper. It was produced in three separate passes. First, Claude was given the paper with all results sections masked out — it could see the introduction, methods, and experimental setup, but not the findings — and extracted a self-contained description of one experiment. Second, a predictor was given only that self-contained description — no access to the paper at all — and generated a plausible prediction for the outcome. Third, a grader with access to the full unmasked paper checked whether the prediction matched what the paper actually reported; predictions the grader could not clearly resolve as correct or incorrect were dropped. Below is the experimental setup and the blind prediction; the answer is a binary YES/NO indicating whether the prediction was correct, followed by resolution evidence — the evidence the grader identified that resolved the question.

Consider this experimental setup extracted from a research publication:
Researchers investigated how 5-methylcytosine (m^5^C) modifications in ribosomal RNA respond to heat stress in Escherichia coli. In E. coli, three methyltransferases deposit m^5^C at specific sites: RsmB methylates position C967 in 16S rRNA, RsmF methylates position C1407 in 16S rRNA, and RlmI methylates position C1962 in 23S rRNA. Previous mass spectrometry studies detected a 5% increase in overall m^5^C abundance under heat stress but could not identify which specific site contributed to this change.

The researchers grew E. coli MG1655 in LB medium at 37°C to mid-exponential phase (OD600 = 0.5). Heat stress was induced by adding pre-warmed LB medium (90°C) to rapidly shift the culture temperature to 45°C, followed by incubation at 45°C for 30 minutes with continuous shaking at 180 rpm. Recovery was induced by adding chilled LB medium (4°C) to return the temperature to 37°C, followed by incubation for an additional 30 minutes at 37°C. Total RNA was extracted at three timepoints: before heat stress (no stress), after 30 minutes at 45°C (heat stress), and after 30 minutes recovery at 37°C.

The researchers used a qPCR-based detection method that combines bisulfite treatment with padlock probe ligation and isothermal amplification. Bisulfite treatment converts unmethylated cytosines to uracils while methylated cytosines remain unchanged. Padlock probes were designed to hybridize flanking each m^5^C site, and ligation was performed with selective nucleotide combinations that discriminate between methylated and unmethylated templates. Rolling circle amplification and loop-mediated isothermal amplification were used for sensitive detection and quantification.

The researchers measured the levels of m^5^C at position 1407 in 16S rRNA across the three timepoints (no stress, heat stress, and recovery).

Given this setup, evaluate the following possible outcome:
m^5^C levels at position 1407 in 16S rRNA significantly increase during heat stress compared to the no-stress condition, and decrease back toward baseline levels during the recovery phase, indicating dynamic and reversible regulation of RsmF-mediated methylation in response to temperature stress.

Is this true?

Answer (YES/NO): YES